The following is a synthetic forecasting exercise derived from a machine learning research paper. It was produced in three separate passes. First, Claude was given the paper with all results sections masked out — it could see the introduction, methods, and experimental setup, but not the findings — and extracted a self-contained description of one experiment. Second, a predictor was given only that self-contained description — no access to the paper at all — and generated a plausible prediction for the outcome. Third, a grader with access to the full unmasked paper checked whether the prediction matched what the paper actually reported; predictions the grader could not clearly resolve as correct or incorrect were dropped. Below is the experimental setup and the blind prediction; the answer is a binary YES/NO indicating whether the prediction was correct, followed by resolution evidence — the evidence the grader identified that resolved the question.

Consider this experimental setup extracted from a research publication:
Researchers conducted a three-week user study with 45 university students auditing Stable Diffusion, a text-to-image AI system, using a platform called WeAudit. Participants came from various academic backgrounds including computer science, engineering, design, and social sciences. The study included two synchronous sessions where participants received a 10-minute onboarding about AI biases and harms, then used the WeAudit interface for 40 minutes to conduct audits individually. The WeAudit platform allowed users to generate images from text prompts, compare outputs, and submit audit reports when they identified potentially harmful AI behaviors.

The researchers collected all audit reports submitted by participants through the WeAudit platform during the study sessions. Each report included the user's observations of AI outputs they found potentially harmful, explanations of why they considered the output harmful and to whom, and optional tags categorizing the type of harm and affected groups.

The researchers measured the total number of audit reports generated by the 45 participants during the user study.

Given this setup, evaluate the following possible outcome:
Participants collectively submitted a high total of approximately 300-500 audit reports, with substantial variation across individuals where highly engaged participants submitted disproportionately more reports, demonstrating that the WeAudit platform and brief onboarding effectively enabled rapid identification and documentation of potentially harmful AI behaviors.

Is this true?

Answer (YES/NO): NO